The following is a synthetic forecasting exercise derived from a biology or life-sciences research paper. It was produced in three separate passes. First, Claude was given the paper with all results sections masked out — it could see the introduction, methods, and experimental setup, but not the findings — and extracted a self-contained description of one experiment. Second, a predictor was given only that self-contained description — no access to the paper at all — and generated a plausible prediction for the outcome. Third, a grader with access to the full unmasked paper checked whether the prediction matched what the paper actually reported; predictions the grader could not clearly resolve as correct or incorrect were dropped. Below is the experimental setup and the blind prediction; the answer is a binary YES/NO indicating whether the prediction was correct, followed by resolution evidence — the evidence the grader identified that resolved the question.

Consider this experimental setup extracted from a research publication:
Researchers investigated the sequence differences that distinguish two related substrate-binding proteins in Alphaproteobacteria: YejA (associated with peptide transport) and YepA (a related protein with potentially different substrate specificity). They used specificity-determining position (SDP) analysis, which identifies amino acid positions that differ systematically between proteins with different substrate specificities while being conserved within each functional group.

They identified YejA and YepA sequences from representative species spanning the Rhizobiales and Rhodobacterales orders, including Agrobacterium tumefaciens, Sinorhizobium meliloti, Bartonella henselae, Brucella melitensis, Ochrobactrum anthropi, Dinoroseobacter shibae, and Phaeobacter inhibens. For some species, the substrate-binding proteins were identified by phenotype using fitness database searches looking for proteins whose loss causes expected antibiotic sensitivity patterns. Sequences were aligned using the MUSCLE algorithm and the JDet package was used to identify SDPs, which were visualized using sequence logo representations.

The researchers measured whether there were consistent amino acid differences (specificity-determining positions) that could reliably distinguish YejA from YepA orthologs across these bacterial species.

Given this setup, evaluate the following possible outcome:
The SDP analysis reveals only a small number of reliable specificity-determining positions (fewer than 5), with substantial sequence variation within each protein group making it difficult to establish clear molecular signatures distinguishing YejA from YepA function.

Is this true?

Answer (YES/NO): NO